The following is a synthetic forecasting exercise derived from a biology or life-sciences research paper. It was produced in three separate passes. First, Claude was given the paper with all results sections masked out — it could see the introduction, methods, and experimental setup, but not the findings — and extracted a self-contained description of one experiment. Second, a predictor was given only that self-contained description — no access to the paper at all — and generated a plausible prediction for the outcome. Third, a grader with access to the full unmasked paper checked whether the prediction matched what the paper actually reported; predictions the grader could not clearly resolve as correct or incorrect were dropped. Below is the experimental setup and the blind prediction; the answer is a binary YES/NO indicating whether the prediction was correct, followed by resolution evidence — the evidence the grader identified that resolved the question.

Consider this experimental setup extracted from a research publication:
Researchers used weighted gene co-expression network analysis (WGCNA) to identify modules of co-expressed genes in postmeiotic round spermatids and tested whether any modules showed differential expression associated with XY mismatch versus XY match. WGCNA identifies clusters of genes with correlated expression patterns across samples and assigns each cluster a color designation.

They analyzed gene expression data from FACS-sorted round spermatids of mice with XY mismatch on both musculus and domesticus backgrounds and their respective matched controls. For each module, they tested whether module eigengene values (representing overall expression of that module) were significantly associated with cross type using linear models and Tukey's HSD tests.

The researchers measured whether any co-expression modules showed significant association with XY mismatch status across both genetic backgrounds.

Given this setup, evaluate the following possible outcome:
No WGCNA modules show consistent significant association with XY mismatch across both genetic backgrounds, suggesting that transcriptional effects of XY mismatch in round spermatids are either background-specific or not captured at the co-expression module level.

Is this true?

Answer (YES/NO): YES